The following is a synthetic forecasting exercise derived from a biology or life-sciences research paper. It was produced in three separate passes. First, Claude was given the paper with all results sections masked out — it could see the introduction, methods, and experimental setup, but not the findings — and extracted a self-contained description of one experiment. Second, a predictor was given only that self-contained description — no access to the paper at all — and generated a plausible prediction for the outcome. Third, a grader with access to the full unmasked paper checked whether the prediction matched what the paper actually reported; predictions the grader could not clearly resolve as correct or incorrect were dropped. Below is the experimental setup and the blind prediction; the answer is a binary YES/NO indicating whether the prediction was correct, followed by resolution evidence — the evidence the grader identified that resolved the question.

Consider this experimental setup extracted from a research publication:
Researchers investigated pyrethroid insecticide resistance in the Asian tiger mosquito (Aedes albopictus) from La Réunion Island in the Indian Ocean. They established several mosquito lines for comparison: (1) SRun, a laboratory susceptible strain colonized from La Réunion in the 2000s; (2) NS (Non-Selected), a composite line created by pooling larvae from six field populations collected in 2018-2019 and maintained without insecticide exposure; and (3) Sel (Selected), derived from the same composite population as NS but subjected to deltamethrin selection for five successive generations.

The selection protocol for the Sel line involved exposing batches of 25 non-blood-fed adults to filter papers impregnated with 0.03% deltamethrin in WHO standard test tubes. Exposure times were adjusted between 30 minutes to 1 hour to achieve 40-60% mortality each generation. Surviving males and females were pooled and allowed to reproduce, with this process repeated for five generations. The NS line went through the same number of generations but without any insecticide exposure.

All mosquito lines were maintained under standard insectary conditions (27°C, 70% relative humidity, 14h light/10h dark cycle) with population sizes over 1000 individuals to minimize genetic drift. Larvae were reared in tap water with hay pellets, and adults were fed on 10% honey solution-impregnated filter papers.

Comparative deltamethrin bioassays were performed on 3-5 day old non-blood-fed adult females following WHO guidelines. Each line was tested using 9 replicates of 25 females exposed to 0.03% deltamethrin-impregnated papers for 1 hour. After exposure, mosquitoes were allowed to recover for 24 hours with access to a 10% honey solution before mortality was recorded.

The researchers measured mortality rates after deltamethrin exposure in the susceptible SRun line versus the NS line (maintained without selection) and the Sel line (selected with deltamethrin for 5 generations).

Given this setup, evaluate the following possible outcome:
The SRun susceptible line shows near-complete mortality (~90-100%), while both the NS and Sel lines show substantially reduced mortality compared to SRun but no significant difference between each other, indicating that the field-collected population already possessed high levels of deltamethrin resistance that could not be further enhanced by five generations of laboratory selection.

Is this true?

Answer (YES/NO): NO